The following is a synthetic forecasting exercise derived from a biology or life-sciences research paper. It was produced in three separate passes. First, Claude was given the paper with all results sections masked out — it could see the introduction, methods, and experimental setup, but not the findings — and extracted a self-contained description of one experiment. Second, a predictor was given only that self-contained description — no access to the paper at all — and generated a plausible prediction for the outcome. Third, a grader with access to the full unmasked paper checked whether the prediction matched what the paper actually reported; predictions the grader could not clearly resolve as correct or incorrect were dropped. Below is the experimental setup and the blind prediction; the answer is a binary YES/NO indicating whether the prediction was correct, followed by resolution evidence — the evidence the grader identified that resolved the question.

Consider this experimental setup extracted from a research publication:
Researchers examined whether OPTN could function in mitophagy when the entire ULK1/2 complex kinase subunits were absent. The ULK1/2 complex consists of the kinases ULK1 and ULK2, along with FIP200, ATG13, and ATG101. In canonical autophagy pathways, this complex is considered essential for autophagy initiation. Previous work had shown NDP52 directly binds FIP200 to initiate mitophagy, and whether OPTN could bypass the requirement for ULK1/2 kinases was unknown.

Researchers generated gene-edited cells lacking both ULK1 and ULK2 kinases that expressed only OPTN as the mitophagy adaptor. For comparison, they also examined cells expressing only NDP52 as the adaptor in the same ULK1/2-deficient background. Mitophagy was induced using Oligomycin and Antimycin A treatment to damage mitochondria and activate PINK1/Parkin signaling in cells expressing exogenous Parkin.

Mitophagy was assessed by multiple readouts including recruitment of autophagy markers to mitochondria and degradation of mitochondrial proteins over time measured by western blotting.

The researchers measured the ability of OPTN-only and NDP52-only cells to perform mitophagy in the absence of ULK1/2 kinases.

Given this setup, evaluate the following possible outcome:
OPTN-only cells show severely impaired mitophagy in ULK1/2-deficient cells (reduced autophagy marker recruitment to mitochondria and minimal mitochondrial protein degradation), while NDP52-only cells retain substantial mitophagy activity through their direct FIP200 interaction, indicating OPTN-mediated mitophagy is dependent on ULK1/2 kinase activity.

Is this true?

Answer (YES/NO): NO